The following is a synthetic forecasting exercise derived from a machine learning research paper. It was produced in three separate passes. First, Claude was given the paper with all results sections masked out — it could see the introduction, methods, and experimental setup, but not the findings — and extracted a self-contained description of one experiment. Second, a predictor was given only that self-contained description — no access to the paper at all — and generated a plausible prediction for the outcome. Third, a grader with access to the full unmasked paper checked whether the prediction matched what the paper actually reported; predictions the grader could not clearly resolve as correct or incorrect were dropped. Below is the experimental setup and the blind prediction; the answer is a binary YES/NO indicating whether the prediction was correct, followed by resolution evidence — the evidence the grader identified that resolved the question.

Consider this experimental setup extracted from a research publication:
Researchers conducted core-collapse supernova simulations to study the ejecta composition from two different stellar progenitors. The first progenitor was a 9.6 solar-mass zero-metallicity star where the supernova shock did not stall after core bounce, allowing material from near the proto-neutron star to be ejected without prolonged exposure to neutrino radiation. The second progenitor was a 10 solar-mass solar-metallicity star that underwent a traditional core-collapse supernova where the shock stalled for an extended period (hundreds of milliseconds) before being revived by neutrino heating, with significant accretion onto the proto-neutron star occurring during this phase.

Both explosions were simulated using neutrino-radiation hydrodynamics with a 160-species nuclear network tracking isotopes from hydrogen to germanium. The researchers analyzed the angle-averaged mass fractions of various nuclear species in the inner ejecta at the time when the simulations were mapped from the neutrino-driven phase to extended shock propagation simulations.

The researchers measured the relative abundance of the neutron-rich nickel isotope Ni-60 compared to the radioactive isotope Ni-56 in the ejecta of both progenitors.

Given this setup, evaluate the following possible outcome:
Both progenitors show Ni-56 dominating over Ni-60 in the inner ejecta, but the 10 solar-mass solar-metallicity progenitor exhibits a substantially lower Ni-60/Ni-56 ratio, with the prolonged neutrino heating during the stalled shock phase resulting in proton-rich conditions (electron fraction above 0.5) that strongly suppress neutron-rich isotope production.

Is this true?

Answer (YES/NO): NO